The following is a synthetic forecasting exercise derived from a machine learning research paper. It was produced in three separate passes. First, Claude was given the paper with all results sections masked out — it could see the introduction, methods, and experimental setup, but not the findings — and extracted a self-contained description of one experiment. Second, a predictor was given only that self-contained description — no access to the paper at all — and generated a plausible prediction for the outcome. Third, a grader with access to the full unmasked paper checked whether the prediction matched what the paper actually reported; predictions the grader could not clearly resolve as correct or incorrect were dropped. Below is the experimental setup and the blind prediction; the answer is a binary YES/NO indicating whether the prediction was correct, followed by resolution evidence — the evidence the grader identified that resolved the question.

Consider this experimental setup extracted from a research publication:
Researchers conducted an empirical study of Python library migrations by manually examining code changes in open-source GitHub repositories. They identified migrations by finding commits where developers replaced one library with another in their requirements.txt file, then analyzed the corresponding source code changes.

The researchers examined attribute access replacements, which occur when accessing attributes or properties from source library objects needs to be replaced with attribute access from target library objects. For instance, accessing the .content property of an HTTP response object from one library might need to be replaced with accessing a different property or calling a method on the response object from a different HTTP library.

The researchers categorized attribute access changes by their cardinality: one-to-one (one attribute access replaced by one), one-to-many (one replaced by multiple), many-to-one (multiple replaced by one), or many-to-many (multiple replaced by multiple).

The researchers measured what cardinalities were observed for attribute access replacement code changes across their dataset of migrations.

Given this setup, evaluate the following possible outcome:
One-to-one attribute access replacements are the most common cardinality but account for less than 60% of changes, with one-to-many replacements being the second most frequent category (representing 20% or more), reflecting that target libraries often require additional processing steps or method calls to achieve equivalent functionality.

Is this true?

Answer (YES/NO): NO